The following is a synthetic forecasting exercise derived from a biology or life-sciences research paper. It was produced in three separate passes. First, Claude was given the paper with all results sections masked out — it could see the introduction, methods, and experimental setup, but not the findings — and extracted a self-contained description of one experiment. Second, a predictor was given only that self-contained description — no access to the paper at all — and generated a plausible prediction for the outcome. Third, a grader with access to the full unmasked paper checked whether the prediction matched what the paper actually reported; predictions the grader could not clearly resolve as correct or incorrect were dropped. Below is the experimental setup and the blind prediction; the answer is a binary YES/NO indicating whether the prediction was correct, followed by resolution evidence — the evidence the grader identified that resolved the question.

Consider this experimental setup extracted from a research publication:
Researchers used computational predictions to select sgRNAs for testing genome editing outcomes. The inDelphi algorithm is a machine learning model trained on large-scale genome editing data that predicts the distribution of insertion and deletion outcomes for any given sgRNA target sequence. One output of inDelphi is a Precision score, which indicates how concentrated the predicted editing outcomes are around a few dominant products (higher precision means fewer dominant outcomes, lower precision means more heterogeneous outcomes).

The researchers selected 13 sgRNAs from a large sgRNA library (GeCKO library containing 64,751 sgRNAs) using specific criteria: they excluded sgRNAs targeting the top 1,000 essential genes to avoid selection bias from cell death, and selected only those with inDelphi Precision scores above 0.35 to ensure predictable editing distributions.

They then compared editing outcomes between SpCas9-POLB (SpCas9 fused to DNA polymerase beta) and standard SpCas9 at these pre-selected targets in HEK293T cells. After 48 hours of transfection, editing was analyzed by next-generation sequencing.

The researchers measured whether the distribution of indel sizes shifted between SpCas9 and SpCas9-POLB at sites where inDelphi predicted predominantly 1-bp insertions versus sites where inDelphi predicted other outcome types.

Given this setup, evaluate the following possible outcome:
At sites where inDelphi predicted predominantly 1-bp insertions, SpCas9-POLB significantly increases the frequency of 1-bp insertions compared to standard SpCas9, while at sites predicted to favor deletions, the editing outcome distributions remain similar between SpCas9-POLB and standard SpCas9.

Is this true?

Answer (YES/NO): NO